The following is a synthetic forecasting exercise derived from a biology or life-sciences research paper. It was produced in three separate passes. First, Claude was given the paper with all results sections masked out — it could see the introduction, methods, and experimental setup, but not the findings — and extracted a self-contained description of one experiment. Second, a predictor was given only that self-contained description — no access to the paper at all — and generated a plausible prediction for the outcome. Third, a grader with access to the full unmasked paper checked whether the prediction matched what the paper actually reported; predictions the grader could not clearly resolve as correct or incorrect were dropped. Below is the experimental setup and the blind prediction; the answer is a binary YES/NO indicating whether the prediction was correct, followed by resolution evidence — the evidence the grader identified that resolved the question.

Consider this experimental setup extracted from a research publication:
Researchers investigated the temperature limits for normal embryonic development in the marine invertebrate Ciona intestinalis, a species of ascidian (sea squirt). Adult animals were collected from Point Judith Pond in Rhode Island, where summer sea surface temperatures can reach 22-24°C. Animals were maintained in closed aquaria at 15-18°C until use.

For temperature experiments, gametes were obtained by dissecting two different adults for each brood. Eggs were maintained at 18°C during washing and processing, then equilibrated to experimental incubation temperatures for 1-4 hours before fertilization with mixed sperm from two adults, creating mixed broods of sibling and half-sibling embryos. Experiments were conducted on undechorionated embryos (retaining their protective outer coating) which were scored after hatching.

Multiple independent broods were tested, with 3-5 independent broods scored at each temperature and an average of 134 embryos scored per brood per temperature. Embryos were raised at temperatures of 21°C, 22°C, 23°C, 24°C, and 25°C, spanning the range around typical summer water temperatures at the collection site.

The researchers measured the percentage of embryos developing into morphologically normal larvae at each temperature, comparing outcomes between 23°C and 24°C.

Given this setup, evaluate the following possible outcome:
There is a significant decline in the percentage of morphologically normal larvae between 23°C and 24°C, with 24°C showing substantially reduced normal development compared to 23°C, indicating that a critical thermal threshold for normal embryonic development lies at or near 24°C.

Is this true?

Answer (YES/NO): YES